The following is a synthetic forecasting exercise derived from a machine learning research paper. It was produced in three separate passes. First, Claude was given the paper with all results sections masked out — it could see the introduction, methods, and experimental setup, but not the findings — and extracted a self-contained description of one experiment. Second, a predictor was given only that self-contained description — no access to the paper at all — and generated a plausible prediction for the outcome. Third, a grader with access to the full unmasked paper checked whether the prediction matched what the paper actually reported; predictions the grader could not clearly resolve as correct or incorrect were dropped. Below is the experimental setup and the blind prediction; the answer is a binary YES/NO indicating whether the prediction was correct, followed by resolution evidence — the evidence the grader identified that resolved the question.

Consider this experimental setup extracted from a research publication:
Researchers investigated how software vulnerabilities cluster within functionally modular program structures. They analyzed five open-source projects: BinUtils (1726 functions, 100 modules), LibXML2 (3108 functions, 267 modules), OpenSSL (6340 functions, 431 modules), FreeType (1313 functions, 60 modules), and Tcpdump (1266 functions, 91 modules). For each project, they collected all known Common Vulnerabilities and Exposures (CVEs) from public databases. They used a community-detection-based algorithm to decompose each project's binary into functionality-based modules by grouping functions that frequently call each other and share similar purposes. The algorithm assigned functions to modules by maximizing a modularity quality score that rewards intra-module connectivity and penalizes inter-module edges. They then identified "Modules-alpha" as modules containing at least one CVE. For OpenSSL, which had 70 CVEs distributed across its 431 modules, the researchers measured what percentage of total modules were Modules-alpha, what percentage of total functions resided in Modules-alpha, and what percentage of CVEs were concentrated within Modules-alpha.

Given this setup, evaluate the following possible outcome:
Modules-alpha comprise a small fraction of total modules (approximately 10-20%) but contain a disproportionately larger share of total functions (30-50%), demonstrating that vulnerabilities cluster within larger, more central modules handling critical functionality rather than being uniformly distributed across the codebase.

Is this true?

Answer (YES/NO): NO